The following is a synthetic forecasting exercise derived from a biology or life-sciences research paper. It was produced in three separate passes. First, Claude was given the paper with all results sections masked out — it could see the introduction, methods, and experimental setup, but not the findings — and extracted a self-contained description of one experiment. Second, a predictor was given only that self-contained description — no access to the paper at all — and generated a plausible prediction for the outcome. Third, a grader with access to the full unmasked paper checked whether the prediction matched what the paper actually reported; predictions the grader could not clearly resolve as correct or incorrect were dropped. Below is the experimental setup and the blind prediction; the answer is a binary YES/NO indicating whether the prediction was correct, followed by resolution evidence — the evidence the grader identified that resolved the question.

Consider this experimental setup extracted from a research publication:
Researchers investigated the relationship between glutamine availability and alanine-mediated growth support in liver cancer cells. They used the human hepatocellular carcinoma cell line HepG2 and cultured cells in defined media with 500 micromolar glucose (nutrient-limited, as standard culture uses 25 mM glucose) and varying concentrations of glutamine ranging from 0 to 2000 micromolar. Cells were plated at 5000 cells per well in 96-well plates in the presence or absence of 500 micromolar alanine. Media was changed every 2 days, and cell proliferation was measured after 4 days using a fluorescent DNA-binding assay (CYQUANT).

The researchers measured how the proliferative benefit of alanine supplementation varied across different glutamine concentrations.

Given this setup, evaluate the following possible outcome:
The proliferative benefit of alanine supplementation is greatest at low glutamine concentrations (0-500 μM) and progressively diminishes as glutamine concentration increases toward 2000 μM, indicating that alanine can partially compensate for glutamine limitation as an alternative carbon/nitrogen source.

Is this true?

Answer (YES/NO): NO